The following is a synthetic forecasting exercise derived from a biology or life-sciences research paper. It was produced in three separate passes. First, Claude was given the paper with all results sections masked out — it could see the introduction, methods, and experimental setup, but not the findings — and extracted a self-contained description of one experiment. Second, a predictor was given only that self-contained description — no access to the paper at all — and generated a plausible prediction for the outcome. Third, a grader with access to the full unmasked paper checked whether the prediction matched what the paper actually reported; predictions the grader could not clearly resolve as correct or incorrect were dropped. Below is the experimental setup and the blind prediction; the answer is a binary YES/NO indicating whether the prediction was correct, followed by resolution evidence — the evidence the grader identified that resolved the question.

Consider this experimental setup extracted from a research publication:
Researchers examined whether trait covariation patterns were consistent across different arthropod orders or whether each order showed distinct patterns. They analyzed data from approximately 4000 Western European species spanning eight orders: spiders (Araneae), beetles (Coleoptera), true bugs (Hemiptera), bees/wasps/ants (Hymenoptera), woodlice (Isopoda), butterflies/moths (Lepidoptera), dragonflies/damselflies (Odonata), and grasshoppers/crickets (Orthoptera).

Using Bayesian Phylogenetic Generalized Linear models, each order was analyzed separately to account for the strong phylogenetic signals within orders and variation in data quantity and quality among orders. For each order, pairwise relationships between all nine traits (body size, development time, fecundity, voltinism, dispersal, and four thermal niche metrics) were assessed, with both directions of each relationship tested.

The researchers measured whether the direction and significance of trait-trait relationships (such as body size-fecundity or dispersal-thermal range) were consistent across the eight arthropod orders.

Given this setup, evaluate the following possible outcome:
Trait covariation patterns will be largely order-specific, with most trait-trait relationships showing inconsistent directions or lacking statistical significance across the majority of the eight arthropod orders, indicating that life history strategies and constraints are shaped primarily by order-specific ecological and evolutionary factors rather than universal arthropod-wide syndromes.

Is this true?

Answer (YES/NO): NO